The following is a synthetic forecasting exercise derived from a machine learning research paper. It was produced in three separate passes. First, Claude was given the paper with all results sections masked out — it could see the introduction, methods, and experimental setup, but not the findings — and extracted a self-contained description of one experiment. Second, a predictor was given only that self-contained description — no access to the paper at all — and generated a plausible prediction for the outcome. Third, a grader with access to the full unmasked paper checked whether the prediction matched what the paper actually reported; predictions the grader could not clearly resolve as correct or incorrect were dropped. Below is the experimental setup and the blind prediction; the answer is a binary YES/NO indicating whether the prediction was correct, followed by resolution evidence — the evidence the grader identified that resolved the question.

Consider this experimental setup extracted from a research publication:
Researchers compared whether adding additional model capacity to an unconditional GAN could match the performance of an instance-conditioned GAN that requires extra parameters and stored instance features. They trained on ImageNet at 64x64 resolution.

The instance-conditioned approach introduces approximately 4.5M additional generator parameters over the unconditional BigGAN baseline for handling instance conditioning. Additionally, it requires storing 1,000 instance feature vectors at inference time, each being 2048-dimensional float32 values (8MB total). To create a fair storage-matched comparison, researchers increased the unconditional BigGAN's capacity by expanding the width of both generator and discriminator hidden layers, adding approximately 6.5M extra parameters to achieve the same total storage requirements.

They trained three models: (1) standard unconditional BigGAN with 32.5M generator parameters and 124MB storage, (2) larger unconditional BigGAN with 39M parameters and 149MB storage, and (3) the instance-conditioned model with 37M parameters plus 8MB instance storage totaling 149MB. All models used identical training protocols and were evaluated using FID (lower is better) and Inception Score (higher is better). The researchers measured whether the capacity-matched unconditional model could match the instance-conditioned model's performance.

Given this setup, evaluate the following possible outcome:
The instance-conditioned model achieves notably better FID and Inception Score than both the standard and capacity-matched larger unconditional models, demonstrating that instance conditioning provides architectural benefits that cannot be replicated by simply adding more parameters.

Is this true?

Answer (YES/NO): YES